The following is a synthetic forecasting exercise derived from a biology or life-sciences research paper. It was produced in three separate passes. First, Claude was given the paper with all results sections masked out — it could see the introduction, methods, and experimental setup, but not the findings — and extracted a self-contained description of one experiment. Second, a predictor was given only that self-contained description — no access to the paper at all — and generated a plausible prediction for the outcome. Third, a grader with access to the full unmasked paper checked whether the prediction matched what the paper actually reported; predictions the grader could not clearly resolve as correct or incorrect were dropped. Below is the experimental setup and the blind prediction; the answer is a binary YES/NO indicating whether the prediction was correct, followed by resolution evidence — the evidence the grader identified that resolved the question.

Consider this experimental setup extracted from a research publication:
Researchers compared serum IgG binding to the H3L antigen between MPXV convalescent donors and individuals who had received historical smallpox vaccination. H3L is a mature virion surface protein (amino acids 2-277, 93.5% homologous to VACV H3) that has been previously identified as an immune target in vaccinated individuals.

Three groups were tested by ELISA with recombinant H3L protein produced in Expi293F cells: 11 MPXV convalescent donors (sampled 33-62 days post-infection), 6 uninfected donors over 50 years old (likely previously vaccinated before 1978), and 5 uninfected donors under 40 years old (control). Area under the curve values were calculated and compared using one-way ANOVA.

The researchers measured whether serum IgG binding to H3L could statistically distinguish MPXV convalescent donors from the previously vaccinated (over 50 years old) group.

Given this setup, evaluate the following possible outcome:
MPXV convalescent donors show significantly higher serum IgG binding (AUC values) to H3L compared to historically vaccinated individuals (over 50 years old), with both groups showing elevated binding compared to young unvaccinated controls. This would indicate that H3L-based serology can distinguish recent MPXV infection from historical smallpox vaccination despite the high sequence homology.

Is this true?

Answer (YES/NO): NO